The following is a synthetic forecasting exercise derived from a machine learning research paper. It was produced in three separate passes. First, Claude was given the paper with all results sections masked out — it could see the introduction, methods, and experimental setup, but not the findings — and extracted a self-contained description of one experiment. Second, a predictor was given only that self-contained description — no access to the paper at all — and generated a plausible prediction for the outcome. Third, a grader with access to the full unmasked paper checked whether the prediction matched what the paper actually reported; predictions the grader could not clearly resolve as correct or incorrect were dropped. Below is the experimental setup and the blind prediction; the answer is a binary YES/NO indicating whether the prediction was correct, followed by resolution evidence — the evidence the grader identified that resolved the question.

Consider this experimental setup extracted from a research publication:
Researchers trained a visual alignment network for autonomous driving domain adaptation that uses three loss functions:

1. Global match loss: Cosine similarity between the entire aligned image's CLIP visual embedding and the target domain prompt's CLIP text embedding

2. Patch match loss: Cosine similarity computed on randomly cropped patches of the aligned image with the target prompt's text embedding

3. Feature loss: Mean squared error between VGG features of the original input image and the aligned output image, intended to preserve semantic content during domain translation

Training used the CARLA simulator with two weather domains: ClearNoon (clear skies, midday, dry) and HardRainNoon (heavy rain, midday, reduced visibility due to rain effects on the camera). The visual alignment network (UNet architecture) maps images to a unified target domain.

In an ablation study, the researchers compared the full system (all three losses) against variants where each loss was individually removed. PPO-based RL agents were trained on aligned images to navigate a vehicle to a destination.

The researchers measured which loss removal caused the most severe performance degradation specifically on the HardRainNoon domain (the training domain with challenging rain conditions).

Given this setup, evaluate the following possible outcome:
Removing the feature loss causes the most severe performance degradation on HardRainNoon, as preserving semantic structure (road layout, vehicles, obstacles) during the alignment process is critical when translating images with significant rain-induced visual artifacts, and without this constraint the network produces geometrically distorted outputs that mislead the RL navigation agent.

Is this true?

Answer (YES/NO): YES